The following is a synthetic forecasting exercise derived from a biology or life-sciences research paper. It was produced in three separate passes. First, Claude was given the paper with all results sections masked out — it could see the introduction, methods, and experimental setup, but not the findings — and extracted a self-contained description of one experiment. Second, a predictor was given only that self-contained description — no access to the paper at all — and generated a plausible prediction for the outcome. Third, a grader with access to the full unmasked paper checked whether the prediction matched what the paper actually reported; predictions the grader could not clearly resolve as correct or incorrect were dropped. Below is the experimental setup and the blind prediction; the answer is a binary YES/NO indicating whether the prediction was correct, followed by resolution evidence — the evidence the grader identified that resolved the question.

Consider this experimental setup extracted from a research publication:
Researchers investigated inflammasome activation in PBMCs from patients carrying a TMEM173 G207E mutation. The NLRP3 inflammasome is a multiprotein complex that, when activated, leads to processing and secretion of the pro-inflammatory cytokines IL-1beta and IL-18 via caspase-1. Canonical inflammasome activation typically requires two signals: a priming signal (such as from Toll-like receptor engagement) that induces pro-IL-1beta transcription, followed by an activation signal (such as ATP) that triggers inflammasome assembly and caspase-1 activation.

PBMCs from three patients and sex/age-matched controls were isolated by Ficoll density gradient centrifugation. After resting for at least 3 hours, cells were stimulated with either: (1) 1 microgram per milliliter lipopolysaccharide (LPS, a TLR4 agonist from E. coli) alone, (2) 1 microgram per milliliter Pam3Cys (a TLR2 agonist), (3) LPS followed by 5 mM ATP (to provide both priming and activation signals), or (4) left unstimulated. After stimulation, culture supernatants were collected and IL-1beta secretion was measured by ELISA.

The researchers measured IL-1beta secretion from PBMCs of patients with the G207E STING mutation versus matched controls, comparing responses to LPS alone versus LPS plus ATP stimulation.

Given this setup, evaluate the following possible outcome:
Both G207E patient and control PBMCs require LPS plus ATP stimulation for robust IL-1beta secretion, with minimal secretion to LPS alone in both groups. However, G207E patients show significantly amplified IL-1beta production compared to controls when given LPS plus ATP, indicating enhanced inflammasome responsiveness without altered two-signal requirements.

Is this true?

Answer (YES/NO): NO